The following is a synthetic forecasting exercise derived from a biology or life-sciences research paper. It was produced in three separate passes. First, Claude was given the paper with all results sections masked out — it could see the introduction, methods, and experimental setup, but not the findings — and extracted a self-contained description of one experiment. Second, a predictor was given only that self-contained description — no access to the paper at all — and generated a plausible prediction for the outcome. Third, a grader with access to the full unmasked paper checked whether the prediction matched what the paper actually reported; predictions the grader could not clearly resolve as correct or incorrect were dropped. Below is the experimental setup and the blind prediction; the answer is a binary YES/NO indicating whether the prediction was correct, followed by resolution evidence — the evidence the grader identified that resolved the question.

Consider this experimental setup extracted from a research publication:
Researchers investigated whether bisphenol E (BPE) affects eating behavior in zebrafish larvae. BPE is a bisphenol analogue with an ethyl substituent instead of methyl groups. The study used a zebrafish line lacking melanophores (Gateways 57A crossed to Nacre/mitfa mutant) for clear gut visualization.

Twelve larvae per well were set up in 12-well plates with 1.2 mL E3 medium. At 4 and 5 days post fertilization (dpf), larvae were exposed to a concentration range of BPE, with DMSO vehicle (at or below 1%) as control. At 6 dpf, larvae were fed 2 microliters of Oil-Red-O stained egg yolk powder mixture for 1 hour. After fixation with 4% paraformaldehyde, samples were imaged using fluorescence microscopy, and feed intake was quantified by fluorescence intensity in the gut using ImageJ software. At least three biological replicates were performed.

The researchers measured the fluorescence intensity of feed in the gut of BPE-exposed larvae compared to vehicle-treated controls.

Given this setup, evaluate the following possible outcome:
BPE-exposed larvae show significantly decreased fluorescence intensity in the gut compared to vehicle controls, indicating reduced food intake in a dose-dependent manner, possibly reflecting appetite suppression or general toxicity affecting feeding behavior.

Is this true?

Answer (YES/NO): NO